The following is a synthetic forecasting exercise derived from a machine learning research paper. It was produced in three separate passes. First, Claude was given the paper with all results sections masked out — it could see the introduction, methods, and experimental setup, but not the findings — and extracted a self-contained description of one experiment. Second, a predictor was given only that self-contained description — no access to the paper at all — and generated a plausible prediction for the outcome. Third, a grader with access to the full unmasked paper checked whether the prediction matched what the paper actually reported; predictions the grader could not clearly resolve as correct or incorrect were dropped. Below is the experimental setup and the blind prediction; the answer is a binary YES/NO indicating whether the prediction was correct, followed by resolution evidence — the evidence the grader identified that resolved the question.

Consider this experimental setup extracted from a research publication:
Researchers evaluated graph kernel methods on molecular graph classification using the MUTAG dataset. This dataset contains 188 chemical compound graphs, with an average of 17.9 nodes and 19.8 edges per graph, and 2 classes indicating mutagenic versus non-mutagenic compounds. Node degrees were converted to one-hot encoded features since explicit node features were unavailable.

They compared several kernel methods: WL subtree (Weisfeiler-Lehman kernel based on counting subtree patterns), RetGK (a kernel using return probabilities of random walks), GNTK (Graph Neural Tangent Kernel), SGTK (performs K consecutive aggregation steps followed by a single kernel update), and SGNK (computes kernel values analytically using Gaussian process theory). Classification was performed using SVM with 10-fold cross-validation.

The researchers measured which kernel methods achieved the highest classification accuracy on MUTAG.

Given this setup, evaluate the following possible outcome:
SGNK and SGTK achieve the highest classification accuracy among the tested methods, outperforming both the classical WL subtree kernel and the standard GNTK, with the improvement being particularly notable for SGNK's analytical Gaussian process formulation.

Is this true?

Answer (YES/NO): NO